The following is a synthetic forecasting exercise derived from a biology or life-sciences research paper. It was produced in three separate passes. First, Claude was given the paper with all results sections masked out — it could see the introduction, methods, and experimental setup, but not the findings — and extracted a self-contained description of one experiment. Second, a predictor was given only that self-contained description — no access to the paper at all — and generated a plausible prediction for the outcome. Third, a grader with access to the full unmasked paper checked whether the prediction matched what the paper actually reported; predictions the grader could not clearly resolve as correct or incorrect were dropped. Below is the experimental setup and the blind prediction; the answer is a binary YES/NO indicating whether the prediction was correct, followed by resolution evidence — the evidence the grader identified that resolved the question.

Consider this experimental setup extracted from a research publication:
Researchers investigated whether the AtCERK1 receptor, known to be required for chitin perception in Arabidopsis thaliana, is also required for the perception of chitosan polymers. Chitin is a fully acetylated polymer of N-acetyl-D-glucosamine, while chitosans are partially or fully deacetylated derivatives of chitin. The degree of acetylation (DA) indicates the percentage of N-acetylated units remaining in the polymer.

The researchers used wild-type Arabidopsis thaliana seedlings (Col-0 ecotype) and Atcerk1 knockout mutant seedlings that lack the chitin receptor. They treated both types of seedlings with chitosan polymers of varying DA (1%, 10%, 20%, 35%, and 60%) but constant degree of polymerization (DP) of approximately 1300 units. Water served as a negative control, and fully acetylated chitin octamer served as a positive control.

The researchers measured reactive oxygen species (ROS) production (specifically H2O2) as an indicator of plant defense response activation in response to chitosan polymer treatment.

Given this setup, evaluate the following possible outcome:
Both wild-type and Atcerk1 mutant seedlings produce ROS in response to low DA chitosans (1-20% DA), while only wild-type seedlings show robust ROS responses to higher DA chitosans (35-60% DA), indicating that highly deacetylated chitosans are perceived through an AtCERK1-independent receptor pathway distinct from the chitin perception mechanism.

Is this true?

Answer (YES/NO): NO